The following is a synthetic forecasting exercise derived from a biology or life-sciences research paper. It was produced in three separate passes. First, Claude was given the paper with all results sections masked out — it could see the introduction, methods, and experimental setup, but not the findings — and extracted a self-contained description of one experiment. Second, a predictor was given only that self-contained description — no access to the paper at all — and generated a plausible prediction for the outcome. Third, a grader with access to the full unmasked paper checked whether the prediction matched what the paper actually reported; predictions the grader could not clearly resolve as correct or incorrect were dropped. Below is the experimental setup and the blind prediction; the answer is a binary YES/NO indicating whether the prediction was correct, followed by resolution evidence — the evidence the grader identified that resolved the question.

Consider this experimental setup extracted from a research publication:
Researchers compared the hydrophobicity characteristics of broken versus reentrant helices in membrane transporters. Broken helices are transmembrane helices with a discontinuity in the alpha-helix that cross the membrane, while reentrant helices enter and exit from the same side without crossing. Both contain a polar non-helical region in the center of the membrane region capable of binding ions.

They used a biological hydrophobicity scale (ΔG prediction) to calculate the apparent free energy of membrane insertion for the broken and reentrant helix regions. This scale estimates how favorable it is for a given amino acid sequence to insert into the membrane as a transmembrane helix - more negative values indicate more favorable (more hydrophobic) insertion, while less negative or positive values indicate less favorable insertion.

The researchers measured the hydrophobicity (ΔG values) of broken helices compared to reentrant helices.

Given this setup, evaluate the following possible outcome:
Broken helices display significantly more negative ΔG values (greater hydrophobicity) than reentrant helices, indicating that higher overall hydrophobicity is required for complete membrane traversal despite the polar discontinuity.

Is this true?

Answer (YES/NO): YES